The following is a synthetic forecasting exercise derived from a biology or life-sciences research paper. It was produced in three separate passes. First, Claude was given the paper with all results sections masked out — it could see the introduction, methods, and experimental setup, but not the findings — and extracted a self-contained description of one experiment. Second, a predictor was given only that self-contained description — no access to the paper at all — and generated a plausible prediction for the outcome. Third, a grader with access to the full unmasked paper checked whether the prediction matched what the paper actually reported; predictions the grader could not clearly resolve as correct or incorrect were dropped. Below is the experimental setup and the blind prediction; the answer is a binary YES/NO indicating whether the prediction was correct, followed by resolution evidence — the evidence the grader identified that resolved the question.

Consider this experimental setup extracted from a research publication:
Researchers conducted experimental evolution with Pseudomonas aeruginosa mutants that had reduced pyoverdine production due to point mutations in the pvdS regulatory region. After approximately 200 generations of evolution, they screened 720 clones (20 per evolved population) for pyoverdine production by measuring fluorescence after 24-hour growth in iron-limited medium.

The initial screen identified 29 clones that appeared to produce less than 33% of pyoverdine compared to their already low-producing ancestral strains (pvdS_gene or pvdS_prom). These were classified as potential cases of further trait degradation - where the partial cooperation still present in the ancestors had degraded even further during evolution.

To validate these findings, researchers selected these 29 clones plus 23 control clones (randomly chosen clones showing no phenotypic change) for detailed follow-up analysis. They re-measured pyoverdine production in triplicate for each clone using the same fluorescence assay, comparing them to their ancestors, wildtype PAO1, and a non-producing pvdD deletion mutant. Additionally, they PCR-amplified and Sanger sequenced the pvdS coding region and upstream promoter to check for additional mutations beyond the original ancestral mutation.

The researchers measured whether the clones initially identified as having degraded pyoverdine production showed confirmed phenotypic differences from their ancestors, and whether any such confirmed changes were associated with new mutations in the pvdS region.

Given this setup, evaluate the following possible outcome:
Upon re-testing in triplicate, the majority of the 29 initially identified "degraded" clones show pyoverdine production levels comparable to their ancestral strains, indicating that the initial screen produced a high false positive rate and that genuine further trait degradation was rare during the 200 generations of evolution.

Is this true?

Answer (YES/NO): NO